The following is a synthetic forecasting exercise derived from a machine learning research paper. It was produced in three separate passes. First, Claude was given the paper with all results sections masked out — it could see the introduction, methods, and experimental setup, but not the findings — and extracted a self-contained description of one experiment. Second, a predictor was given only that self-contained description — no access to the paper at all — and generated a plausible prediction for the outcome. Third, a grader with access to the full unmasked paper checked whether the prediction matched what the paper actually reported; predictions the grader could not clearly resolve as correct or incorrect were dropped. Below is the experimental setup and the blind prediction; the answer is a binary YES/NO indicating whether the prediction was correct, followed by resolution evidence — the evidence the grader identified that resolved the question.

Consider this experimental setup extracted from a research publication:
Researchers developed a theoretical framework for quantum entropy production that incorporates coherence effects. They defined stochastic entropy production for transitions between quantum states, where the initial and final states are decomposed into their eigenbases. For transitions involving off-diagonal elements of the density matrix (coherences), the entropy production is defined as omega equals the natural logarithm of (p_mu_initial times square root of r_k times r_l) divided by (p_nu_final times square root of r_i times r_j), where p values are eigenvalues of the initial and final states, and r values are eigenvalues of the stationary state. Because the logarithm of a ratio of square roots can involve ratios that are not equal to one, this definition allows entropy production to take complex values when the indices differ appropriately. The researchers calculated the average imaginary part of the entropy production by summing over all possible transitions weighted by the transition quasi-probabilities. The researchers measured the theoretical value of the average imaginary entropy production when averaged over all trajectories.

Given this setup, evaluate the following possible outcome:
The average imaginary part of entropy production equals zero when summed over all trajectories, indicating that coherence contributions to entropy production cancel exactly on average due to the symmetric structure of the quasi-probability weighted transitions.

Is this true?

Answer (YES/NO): YES